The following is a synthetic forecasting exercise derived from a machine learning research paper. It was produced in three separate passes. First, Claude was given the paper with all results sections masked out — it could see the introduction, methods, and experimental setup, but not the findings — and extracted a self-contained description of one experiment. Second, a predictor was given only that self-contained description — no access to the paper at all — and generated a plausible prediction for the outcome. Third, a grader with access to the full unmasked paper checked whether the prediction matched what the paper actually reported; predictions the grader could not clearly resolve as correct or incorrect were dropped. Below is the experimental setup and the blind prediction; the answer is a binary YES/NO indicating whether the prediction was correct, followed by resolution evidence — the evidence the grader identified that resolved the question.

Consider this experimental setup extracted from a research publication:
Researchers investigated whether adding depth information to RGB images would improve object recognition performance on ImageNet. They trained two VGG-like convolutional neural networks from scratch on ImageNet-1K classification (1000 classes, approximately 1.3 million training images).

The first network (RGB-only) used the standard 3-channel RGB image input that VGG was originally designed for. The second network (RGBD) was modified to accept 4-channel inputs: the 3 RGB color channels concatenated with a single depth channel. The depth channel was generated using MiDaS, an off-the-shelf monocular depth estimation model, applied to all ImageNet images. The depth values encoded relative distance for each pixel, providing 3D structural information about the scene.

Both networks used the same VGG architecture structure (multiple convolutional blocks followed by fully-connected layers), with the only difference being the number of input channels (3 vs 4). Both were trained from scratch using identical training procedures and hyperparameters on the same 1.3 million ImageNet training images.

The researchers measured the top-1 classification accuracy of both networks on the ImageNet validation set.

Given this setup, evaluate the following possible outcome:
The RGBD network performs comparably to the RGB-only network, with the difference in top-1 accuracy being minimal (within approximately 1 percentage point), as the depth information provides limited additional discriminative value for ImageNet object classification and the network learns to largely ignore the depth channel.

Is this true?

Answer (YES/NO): YES